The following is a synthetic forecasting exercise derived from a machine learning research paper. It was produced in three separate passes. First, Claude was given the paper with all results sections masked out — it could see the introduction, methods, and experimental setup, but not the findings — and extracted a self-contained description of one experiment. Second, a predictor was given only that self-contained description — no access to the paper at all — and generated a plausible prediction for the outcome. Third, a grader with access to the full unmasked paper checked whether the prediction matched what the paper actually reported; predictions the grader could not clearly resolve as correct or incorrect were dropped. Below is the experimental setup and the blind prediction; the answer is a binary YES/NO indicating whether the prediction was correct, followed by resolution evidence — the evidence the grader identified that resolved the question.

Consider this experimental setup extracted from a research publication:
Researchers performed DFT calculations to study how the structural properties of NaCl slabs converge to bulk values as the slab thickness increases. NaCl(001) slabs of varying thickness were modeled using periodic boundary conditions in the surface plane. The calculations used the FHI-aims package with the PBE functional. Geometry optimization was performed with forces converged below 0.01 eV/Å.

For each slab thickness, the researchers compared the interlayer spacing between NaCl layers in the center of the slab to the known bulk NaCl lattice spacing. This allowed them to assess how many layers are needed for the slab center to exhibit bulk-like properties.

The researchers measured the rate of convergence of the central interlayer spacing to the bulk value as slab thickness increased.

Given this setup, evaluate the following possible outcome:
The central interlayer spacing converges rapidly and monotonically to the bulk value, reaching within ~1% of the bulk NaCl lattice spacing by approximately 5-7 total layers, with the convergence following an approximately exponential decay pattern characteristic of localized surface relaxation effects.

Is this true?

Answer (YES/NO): NO